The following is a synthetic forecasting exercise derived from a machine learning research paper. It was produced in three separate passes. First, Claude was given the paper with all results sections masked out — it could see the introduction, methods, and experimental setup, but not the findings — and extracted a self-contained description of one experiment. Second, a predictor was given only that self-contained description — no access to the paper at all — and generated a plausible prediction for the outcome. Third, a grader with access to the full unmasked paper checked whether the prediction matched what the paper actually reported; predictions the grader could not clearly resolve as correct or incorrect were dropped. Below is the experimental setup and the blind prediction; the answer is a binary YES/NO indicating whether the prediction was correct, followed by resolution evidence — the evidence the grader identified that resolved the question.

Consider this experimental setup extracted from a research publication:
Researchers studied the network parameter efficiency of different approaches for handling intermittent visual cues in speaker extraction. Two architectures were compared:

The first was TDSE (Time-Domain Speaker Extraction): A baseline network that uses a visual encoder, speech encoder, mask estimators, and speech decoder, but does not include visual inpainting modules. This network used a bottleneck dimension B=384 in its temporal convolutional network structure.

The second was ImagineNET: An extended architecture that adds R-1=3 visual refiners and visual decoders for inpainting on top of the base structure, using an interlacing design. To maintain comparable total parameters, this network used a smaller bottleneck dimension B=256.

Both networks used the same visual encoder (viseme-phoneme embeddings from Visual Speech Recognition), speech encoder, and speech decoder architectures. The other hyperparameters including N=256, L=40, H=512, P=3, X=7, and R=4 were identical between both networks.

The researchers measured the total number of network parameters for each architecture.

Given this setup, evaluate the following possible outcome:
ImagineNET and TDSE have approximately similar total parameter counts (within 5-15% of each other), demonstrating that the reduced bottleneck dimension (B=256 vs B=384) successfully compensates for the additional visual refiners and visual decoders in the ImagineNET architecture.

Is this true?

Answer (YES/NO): YES